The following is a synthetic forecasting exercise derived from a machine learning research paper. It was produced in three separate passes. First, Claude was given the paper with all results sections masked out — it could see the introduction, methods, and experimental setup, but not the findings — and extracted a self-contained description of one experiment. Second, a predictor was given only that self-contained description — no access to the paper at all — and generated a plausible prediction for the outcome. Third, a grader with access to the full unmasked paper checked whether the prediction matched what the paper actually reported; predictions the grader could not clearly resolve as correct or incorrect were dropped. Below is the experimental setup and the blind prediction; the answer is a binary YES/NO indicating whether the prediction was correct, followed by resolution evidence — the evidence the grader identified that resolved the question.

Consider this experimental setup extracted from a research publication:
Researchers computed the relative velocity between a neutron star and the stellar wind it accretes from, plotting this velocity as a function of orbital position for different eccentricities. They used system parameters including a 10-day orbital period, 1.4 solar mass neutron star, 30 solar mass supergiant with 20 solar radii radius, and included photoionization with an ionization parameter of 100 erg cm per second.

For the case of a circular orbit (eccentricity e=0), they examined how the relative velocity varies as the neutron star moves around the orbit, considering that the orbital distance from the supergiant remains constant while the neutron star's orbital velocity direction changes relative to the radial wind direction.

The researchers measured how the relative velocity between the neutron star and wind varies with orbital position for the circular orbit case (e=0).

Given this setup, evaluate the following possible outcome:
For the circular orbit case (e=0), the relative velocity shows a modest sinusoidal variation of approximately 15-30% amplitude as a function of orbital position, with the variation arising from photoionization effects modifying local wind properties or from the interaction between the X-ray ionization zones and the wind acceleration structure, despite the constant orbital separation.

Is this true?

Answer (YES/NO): NO